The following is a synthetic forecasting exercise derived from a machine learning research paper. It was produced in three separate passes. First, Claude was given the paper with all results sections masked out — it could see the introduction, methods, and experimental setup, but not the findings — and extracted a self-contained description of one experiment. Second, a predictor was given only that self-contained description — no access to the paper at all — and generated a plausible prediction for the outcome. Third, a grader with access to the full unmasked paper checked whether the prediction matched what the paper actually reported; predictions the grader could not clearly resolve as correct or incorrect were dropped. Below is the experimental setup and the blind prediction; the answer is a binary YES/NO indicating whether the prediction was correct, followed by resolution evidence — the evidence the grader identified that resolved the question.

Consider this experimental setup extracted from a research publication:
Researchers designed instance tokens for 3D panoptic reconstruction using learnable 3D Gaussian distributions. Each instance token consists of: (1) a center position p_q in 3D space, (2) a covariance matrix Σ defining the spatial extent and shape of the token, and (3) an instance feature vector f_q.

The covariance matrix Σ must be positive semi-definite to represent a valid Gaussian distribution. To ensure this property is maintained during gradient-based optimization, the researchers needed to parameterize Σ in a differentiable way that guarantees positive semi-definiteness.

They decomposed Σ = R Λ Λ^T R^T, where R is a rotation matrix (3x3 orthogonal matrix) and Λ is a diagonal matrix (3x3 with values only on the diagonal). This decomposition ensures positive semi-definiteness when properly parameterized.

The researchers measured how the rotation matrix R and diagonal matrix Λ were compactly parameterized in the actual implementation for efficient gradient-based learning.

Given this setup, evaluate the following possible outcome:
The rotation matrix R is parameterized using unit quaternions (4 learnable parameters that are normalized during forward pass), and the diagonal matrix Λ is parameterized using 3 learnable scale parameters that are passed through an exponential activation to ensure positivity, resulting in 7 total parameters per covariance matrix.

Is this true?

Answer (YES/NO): NO